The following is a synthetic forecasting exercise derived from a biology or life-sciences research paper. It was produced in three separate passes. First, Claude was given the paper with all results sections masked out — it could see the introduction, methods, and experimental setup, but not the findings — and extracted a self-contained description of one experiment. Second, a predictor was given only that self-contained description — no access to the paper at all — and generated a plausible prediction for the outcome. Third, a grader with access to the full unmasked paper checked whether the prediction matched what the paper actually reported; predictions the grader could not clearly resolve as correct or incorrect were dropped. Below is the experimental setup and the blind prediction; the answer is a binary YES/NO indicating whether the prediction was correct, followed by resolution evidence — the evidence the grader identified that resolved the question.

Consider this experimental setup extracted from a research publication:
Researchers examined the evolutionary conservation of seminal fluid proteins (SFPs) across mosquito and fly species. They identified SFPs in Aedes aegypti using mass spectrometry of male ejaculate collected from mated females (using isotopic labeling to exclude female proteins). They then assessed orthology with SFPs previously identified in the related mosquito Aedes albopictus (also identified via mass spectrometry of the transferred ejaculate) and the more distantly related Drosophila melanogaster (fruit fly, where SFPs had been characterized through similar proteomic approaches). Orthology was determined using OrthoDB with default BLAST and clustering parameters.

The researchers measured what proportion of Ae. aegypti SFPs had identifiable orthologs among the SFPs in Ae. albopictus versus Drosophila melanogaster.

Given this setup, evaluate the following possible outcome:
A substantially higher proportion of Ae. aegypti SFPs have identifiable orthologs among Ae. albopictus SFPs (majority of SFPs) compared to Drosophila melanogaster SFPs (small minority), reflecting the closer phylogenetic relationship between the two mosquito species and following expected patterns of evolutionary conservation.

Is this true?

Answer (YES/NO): NO